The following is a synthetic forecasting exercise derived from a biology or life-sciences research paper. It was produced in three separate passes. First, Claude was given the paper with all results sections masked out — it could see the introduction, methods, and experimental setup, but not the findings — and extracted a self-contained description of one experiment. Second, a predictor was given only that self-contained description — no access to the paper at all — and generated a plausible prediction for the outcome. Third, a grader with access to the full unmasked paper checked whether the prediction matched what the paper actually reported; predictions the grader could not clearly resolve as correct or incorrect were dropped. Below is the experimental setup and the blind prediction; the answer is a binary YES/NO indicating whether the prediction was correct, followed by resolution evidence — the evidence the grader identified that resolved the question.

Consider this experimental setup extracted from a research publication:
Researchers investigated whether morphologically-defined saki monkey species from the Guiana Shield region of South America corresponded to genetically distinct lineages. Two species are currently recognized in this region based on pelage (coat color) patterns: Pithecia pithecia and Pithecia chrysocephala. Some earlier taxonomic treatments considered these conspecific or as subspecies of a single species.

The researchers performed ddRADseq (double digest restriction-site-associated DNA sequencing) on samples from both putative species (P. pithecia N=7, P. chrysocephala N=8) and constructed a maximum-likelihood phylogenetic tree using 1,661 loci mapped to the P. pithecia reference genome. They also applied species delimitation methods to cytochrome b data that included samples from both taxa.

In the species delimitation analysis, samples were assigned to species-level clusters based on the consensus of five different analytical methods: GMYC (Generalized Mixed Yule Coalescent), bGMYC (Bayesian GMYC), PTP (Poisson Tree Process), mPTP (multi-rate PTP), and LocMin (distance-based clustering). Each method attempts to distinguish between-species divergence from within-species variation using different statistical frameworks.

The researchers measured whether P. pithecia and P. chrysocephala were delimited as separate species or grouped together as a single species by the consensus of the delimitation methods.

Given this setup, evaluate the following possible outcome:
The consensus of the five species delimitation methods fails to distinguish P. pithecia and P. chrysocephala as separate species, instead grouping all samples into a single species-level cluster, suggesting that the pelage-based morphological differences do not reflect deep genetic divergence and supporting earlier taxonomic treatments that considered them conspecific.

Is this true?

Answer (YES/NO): YES